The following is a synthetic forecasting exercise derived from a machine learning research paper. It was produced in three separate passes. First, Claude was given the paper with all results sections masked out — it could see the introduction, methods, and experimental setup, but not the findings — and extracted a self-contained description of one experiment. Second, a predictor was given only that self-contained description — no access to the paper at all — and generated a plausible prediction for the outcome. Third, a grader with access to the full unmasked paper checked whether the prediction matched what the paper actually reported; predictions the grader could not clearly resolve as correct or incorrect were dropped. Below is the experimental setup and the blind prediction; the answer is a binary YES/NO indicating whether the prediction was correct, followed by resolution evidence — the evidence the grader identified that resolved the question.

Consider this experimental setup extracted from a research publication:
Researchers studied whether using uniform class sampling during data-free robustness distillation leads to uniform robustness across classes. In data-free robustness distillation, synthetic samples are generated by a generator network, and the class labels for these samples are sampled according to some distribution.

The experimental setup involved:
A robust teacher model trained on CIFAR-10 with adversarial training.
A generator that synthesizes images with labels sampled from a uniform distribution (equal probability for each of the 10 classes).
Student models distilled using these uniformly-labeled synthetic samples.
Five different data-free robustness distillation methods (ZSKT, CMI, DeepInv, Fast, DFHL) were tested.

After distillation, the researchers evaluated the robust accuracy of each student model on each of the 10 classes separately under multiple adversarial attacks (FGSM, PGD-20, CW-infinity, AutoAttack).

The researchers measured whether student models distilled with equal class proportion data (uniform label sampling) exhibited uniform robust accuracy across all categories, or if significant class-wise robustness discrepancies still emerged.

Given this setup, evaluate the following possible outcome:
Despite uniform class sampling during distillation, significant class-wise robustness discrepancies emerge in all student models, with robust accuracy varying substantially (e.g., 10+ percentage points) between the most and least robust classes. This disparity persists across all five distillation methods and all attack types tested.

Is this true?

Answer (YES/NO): YES